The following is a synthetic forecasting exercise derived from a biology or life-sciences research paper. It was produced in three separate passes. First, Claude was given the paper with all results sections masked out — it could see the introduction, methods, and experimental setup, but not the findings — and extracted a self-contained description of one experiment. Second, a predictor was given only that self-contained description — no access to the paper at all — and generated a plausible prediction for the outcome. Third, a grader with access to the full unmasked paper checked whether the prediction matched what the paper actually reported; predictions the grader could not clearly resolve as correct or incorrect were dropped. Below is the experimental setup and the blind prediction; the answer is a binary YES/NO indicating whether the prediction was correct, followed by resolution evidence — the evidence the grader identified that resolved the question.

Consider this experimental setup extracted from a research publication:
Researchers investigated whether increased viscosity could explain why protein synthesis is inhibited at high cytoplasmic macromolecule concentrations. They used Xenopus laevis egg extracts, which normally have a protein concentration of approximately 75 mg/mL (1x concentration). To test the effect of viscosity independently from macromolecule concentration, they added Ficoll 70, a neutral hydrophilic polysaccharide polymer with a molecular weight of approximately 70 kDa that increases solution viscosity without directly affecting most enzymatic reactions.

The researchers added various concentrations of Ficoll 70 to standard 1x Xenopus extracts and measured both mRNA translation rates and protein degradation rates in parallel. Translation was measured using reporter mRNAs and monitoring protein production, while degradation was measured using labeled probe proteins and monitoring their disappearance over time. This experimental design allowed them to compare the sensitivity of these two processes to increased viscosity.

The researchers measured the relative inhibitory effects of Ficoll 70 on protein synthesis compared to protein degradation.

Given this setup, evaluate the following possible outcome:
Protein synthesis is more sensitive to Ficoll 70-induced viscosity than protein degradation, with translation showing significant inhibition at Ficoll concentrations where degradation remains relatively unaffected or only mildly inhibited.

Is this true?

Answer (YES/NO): YES